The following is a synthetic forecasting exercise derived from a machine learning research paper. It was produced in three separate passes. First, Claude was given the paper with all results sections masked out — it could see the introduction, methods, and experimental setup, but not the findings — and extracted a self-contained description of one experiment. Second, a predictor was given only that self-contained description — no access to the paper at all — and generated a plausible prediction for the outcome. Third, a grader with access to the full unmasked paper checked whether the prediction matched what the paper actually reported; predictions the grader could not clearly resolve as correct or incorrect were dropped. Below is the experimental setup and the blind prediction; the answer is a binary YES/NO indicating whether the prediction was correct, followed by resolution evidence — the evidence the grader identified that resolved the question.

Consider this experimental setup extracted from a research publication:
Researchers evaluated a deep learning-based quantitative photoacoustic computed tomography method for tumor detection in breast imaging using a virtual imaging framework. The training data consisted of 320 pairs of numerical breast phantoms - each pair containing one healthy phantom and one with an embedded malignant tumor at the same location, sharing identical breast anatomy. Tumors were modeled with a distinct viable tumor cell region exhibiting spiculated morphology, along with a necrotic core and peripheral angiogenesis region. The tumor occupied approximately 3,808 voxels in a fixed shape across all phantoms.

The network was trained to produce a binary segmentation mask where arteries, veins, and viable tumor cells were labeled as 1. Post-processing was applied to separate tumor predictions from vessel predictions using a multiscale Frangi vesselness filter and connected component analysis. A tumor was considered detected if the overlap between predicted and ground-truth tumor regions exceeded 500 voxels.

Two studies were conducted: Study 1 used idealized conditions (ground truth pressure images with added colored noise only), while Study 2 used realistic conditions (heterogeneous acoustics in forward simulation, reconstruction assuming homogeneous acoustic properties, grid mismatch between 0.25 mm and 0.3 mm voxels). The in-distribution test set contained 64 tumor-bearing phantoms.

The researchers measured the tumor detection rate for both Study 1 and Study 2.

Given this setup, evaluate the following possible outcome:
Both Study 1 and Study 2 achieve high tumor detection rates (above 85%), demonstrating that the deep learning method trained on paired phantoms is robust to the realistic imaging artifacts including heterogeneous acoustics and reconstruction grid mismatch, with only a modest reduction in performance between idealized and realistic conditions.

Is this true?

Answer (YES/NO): YES